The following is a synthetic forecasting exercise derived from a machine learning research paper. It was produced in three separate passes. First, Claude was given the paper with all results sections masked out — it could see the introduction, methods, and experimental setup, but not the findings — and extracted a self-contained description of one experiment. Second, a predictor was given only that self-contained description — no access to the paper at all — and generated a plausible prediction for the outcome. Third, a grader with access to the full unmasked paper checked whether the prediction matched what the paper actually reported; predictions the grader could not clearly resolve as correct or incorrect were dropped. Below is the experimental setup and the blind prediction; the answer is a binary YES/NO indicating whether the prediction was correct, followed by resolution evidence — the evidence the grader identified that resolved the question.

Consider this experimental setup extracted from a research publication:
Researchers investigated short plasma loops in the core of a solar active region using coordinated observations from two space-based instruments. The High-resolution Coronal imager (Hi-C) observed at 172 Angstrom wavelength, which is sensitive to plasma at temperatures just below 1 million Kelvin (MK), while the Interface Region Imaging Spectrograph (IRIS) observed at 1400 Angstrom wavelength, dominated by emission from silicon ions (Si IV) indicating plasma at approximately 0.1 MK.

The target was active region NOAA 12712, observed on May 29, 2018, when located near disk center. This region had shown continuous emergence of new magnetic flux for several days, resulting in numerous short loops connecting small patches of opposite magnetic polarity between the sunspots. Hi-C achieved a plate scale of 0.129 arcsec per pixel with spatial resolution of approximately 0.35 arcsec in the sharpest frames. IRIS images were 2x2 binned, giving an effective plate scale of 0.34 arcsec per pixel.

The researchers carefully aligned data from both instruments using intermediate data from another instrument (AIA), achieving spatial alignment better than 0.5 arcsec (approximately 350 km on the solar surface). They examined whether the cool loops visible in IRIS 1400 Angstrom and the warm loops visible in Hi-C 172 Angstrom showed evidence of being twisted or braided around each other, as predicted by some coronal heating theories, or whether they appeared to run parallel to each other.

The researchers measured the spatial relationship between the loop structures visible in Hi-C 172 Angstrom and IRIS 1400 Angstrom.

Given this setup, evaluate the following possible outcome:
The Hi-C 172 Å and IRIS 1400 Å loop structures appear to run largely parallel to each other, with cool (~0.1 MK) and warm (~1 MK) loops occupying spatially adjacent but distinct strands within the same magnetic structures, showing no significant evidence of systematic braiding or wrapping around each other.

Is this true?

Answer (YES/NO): YES